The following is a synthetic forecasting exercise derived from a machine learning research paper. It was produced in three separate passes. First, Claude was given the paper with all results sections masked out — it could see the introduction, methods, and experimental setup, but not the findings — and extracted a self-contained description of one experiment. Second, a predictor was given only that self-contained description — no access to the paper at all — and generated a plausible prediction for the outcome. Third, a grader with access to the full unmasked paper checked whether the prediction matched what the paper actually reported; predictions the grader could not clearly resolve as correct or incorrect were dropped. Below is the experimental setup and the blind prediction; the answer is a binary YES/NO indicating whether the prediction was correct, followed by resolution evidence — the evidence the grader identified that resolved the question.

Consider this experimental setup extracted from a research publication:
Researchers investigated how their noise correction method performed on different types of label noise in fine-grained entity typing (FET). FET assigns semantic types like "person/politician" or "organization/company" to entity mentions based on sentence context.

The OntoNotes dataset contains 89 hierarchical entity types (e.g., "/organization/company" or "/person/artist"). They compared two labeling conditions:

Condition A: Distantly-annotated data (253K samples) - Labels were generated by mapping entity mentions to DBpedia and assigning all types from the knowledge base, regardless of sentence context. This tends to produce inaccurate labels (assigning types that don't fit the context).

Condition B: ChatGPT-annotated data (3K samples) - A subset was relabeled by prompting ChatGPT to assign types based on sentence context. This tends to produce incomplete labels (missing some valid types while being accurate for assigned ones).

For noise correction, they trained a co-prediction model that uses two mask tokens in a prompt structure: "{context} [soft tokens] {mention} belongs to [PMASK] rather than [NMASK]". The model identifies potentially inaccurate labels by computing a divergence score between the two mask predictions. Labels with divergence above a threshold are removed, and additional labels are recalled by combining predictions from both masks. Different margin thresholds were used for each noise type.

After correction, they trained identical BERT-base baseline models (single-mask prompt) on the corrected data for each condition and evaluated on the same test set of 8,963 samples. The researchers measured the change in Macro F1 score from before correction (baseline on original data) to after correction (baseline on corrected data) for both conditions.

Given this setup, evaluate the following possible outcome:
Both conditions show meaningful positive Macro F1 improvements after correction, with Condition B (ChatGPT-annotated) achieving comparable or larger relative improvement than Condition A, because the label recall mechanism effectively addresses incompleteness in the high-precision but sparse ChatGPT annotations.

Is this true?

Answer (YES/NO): NO